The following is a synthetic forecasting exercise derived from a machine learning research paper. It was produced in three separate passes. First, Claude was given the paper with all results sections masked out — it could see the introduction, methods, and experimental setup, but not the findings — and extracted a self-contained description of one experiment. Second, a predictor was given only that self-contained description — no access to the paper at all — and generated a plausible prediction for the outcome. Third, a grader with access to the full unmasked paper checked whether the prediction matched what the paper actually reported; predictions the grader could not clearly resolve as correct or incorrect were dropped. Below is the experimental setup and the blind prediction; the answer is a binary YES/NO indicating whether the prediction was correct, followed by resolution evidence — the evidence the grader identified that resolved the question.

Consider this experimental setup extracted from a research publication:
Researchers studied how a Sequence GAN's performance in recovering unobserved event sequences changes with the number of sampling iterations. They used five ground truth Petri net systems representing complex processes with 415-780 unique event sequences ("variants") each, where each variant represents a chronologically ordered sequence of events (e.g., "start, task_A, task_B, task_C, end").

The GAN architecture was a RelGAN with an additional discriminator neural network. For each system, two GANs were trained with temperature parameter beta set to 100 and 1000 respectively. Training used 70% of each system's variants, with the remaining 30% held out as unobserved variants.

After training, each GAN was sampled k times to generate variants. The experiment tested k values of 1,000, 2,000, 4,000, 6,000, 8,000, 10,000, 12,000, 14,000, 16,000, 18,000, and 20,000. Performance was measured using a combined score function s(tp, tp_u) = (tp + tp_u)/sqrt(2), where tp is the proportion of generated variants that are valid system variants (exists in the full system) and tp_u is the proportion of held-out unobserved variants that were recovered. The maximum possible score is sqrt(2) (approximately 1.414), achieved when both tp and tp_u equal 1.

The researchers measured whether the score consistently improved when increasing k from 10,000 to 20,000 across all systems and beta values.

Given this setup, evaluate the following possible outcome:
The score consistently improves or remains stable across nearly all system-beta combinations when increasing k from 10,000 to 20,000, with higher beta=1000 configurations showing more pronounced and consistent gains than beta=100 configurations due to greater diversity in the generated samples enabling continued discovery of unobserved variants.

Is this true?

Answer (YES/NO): NO